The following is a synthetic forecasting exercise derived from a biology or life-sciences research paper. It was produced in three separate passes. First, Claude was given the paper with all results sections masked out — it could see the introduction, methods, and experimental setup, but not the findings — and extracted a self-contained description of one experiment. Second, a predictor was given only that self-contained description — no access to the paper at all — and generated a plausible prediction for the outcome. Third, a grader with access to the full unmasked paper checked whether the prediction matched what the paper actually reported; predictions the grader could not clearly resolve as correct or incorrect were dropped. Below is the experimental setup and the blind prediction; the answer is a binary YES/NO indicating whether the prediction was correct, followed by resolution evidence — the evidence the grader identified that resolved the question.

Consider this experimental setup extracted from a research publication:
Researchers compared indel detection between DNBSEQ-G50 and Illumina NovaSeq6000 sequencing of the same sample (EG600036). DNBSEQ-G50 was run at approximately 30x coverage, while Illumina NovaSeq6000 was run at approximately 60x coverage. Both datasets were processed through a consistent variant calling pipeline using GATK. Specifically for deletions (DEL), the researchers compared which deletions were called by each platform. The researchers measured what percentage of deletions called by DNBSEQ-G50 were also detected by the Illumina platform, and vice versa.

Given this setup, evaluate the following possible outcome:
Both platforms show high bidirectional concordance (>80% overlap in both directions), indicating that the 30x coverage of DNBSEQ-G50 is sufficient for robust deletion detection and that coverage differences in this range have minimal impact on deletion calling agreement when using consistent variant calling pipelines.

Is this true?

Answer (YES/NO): NO